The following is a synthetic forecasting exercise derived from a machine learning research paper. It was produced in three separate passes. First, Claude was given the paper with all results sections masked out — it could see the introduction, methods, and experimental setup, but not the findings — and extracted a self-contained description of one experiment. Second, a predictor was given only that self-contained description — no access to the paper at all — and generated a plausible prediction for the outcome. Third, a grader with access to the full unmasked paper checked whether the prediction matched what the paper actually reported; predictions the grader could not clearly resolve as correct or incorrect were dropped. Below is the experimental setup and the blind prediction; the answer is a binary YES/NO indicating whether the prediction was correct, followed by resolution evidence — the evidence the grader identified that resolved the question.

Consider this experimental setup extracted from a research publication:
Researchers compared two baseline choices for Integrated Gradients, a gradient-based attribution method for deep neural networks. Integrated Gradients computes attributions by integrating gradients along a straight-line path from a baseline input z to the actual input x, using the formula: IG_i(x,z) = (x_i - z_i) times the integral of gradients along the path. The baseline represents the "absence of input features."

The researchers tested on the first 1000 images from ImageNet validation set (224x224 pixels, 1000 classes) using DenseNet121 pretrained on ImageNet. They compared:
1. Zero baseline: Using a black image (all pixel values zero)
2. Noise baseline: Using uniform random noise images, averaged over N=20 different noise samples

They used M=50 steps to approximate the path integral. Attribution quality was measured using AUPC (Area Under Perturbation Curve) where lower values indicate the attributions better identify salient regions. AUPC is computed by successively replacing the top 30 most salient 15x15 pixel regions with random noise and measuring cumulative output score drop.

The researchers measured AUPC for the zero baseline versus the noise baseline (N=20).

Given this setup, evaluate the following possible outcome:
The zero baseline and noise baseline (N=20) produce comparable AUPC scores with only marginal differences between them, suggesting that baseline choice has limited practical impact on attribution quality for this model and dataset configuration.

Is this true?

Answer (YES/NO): NO